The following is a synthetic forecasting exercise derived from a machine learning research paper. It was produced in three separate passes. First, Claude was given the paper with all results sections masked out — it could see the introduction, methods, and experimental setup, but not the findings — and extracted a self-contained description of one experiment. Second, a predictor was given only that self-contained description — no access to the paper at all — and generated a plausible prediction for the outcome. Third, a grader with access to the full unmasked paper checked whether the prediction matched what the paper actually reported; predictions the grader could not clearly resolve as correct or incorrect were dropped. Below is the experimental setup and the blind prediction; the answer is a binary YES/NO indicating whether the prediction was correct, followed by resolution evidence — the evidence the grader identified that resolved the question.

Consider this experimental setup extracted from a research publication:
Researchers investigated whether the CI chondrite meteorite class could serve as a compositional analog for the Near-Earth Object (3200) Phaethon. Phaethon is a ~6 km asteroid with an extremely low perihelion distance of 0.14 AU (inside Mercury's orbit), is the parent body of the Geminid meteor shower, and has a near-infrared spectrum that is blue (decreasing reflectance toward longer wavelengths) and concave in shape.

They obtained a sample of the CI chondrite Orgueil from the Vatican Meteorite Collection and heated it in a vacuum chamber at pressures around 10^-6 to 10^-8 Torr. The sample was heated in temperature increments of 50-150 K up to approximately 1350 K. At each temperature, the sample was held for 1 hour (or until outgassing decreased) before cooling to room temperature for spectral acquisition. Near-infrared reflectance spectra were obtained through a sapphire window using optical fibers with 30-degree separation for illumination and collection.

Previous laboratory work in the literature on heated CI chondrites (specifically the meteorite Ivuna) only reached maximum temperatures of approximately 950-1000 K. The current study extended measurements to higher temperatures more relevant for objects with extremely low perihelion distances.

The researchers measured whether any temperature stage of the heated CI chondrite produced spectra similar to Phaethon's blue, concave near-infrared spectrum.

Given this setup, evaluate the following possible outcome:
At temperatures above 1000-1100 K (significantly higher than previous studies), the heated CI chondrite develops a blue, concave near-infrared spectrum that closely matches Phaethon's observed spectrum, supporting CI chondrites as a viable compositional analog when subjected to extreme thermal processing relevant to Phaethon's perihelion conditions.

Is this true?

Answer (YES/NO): NO